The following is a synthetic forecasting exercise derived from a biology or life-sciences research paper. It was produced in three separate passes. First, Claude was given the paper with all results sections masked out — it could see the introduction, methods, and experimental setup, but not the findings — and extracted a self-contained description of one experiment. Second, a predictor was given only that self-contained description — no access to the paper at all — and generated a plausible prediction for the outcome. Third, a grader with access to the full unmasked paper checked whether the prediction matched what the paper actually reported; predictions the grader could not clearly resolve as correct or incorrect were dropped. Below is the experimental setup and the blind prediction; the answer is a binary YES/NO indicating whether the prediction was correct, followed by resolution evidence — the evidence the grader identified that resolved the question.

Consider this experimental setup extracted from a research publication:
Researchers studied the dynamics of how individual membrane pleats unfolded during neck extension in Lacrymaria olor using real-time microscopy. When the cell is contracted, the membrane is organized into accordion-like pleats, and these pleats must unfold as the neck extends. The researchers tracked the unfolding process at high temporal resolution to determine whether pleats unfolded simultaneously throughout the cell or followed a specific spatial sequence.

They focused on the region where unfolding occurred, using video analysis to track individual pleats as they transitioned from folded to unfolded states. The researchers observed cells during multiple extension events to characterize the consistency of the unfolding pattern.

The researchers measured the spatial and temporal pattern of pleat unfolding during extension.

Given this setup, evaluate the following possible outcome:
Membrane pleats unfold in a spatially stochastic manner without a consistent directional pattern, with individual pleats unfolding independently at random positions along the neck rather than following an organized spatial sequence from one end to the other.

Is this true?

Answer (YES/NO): NO